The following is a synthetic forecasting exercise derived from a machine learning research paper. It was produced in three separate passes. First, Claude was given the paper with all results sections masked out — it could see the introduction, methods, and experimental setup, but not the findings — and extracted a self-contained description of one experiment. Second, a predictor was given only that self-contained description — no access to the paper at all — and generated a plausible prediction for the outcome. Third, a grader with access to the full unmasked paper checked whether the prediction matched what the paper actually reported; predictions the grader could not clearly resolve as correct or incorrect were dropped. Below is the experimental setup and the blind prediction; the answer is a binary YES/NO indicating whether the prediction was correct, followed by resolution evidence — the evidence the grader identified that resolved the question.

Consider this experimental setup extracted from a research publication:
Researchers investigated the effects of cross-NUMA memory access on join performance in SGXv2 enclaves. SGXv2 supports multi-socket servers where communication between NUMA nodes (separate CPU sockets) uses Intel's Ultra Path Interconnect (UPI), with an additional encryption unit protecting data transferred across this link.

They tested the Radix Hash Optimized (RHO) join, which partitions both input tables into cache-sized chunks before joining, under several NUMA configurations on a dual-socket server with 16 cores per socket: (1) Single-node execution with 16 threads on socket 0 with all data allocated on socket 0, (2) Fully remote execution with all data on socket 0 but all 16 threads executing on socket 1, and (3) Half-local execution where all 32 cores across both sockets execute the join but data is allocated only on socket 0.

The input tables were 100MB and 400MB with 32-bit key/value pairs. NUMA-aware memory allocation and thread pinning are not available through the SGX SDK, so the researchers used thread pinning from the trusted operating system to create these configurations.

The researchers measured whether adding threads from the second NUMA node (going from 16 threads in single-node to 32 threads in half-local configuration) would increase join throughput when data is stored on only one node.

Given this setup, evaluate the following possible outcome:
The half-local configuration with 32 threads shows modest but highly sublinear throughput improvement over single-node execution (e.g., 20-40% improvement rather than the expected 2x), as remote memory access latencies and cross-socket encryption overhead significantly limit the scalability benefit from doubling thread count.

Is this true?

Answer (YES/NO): NO